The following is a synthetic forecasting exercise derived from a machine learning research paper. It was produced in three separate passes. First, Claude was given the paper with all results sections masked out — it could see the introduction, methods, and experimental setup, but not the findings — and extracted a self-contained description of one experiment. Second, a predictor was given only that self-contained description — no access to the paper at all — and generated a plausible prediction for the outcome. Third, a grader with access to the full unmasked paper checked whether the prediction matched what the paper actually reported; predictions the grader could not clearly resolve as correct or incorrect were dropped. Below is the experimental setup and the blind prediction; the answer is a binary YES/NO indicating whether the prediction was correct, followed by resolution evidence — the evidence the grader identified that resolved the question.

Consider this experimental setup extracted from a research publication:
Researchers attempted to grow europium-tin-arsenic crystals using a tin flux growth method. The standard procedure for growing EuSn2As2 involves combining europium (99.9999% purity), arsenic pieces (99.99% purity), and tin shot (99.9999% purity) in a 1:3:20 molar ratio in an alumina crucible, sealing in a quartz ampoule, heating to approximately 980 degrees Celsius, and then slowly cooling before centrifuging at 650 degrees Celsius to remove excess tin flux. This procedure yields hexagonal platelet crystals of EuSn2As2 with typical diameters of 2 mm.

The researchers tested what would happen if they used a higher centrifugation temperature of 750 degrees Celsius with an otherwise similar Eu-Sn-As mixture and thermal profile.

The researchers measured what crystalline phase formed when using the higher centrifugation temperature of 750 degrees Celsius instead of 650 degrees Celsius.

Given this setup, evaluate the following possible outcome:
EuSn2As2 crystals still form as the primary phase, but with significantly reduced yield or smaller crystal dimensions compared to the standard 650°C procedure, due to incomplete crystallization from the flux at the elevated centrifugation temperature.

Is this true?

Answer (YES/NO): NO